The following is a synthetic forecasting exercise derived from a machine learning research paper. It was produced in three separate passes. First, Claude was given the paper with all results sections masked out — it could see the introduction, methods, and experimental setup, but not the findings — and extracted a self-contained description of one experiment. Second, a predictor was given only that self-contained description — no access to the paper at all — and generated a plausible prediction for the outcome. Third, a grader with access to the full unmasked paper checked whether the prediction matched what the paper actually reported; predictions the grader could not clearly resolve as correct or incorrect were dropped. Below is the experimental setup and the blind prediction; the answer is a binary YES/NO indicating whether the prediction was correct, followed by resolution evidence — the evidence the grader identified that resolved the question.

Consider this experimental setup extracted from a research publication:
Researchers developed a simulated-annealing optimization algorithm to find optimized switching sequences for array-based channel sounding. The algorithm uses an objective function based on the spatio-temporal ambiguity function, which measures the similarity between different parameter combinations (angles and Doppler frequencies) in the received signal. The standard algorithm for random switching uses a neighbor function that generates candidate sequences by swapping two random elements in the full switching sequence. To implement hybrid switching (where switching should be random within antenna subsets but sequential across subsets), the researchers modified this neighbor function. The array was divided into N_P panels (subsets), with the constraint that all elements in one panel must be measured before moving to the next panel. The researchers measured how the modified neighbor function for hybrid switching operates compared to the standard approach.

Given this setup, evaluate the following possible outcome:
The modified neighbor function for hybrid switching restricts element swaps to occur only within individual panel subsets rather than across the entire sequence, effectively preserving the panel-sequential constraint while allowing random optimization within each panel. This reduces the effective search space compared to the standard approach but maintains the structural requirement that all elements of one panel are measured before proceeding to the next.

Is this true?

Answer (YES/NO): YES